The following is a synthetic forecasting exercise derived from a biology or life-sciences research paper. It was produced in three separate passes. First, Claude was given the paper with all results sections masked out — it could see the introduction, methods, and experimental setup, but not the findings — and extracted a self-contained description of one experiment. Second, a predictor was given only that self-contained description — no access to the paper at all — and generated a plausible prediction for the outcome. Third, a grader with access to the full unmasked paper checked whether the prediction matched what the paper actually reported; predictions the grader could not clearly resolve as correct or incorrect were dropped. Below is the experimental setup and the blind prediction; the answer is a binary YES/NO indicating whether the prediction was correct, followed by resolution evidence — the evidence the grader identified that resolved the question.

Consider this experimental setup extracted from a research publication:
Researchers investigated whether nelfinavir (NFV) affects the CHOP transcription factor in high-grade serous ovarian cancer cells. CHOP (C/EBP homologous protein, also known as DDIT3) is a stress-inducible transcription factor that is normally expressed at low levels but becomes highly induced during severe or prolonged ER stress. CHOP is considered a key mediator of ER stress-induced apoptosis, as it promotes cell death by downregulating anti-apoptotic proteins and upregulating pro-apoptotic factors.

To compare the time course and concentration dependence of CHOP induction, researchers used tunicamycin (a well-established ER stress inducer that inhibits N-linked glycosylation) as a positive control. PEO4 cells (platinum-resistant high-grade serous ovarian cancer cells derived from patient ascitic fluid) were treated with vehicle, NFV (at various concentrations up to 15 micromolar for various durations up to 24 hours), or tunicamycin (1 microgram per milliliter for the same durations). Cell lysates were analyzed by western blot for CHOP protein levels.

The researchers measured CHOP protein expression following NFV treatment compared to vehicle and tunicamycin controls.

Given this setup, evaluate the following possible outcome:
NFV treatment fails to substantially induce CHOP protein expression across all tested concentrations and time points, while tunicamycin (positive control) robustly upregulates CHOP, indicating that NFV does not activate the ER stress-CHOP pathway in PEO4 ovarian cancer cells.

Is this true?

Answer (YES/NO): NO